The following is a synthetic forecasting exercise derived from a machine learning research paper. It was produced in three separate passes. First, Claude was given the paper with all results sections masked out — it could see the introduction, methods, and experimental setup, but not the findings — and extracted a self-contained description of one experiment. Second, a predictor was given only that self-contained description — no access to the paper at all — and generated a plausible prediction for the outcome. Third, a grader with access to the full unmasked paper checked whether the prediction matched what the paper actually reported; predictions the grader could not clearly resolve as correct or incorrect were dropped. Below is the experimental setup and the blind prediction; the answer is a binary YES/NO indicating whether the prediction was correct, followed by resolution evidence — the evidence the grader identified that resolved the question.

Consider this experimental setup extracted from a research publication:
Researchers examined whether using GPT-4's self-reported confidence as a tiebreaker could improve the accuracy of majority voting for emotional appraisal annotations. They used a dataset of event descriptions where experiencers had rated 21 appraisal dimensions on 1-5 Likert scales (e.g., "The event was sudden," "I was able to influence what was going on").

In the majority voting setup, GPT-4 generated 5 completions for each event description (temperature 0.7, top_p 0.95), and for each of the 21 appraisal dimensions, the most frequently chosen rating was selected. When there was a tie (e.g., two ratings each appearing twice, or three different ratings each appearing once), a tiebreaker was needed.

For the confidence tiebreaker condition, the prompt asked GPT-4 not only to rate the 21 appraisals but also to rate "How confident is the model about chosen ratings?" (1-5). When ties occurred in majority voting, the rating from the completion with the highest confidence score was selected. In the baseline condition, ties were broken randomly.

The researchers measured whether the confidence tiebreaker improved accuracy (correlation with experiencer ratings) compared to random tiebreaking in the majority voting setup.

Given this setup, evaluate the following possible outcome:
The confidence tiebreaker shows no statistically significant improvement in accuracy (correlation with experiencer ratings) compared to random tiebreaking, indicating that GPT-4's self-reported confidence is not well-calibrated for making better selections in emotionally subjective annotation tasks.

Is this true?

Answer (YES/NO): YES